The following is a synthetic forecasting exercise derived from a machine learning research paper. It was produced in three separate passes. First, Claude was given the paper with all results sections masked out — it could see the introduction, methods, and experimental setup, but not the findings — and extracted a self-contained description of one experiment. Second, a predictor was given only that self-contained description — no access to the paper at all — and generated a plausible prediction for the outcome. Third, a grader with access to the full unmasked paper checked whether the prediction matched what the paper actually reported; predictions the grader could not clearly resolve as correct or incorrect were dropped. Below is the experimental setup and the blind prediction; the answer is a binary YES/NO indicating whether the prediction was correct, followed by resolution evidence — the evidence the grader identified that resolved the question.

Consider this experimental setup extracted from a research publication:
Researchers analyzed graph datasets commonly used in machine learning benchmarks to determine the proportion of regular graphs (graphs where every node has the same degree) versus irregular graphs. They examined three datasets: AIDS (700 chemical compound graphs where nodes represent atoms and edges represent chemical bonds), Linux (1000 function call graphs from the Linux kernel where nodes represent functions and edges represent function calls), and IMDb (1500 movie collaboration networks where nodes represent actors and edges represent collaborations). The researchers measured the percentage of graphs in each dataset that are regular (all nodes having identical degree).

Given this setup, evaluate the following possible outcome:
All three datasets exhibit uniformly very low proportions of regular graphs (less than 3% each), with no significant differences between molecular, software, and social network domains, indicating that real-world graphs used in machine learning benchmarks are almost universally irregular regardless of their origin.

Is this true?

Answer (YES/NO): NO